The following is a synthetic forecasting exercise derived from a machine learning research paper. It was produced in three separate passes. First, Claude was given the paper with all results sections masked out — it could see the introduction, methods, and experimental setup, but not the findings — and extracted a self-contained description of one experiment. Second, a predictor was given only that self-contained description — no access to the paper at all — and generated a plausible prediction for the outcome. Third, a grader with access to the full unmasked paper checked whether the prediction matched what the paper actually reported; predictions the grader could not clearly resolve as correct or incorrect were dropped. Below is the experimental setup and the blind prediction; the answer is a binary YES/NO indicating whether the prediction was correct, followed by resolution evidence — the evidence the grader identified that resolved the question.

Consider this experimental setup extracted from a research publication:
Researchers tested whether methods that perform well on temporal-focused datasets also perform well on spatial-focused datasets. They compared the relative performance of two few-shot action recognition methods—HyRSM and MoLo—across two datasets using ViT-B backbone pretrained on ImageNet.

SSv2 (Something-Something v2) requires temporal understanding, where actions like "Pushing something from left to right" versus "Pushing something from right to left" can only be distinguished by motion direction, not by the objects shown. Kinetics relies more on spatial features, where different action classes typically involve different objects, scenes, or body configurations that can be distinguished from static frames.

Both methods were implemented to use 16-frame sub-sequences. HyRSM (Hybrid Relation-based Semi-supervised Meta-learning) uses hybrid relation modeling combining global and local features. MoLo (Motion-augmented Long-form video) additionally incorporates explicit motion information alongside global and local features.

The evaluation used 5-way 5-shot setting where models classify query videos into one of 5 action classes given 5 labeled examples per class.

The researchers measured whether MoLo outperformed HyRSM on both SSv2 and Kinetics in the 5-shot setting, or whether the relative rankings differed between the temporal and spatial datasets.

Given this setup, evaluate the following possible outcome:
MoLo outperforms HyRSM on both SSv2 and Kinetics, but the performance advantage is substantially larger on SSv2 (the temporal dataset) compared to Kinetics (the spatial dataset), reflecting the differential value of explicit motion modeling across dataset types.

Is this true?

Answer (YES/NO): NO